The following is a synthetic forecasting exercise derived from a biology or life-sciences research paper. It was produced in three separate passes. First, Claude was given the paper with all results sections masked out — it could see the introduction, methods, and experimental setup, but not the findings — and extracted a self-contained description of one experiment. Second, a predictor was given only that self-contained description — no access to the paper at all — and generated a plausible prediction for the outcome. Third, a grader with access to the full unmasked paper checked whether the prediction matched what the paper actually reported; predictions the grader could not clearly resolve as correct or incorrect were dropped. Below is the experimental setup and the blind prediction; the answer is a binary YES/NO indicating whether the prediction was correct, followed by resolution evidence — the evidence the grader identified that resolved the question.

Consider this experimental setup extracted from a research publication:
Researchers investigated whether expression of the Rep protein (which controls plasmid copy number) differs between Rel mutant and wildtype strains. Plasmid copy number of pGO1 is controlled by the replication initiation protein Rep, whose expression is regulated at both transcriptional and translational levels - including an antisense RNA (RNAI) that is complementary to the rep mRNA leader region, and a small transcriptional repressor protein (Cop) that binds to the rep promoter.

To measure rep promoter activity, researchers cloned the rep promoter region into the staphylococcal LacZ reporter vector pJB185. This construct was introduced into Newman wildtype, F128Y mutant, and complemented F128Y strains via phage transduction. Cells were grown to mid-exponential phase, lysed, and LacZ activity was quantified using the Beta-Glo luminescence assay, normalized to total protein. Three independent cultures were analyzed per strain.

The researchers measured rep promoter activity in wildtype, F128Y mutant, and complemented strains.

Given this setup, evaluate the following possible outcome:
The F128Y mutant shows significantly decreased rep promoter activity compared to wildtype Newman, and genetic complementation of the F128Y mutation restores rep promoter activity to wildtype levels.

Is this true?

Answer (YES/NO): NO